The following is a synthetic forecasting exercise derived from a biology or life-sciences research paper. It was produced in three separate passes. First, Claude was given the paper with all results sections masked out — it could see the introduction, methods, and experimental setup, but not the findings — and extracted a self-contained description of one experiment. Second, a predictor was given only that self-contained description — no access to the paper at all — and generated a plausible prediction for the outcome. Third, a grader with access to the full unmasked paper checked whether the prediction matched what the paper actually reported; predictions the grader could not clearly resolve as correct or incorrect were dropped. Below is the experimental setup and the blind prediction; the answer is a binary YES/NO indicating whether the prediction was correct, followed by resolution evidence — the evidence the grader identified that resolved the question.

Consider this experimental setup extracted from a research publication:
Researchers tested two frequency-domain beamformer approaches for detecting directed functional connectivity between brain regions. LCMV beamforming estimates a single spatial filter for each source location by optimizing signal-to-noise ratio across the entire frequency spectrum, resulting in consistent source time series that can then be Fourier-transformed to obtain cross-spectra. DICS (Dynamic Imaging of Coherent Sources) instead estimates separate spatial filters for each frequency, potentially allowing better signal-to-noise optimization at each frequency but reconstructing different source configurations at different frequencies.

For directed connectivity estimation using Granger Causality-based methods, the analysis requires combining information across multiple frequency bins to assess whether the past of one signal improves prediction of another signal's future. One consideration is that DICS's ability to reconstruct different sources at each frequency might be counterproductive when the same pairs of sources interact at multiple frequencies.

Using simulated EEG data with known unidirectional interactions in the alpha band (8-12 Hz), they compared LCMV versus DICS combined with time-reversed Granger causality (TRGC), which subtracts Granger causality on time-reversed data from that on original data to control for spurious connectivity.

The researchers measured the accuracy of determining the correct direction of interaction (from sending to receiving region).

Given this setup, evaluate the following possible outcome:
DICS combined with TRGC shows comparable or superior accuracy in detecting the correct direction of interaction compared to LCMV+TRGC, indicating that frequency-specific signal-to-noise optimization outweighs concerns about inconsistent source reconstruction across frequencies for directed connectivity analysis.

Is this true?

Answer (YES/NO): NO